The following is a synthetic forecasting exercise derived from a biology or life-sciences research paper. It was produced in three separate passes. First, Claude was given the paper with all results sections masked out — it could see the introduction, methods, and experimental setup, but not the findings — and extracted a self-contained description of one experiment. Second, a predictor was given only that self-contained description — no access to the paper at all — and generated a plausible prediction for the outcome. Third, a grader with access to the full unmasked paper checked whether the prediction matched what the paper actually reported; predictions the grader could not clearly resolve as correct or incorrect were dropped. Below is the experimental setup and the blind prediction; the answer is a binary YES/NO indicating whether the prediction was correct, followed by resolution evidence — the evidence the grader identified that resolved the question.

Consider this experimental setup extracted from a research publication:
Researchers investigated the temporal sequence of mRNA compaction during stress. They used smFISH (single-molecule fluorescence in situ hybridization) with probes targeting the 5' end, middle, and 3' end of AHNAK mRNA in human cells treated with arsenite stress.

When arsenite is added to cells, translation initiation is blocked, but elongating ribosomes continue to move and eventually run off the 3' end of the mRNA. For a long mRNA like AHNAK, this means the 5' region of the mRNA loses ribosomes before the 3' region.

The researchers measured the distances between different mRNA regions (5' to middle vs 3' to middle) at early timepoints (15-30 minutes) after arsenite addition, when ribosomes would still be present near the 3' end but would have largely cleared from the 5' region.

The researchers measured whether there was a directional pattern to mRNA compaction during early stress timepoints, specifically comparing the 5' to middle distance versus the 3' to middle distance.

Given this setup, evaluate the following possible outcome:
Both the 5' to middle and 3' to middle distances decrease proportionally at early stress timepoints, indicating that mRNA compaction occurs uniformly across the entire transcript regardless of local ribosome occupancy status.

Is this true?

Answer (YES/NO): NO